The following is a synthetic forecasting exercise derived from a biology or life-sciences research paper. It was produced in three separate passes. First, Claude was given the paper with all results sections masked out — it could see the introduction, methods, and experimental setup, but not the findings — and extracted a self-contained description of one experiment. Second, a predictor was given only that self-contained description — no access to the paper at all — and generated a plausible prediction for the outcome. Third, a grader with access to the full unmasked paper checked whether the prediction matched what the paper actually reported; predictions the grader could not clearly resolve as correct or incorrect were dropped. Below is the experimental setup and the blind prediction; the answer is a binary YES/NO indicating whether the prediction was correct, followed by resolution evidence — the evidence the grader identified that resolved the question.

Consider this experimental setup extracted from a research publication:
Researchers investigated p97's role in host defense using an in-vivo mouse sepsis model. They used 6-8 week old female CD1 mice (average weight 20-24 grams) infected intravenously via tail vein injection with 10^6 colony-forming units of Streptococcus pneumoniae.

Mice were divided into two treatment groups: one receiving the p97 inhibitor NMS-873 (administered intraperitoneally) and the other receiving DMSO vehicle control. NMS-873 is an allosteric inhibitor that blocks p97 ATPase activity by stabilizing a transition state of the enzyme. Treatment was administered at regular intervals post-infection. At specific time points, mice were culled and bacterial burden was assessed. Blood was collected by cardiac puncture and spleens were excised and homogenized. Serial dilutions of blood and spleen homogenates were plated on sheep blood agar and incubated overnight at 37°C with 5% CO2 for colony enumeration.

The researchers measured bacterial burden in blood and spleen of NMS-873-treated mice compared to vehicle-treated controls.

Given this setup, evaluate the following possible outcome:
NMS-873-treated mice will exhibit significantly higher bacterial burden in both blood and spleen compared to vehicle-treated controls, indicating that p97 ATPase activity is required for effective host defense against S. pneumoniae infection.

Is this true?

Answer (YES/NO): YES